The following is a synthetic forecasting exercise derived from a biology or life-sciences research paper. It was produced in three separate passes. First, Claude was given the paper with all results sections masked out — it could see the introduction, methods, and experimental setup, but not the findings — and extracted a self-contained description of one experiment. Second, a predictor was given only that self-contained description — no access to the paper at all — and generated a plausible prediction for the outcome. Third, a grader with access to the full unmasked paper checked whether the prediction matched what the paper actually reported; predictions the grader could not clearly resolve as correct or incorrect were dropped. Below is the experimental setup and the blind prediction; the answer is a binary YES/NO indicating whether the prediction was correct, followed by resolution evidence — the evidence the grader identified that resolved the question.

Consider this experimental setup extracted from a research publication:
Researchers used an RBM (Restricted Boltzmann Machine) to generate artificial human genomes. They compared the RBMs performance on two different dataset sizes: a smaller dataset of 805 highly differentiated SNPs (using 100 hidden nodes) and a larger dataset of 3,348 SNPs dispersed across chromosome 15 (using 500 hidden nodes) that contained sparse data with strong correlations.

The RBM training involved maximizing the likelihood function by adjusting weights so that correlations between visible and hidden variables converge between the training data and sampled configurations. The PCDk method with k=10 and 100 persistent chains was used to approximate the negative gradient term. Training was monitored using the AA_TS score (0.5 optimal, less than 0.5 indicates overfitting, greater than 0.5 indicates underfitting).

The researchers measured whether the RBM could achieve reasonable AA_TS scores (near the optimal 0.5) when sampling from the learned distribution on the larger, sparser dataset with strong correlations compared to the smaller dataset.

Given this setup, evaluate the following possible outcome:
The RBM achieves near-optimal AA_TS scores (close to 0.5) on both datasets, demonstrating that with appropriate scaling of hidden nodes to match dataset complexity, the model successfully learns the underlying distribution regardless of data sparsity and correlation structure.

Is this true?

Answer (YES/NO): NO